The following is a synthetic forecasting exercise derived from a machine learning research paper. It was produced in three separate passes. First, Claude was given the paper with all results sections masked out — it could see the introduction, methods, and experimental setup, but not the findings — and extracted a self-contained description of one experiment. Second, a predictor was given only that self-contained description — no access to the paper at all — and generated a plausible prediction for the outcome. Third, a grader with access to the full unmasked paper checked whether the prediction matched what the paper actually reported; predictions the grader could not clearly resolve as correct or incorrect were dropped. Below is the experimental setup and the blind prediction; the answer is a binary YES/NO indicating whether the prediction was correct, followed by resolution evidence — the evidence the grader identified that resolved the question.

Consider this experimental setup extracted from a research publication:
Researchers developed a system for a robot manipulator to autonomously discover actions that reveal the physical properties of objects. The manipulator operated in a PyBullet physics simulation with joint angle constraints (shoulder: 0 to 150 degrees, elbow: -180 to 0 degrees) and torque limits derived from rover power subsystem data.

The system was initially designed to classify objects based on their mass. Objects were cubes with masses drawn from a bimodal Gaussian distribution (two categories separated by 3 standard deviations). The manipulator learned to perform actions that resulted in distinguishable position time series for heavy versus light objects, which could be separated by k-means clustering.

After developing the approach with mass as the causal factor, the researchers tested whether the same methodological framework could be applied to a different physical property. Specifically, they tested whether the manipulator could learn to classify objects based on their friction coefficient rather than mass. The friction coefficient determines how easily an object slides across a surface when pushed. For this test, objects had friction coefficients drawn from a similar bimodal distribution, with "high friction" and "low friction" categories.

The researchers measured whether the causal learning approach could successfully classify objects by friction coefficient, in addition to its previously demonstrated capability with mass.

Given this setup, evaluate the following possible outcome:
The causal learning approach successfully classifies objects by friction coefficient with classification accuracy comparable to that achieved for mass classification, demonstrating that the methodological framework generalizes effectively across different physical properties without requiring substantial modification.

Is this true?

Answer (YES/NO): YES